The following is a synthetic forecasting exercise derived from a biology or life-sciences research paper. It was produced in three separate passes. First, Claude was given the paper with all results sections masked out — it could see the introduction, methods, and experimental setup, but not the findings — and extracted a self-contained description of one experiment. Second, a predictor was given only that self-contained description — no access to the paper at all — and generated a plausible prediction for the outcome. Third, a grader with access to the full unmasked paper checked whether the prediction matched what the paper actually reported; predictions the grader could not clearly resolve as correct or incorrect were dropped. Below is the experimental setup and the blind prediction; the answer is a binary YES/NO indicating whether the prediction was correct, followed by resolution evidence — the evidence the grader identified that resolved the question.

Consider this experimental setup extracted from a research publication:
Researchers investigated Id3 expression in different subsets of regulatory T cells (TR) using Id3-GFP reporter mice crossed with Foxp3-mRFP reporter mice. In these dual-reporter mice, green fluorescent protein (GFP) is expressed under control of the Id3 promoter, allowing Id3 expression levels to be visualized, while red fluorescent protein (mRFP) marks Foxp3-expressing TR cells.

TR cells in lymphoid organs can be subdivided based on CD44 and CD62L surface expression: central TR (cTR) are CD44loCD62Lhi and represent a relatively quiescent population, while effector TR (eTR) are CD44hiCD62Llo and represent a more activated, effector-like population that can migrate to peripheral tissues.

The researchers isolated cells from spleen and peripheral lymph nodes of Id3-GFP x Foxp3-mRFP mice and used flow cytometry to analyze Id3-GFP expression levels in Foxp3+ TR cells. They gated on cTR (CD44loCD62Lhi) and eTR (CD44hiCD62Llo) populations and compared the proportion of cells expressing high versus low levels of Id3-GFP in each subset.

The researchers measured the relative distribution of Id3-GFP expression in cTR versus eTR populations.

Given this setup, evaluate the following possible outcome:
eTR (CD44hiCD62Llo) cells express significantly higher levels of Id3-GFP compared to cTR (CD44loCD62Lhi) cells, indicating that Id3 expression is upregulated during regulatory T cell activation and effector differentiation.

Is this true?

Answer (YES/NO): NO